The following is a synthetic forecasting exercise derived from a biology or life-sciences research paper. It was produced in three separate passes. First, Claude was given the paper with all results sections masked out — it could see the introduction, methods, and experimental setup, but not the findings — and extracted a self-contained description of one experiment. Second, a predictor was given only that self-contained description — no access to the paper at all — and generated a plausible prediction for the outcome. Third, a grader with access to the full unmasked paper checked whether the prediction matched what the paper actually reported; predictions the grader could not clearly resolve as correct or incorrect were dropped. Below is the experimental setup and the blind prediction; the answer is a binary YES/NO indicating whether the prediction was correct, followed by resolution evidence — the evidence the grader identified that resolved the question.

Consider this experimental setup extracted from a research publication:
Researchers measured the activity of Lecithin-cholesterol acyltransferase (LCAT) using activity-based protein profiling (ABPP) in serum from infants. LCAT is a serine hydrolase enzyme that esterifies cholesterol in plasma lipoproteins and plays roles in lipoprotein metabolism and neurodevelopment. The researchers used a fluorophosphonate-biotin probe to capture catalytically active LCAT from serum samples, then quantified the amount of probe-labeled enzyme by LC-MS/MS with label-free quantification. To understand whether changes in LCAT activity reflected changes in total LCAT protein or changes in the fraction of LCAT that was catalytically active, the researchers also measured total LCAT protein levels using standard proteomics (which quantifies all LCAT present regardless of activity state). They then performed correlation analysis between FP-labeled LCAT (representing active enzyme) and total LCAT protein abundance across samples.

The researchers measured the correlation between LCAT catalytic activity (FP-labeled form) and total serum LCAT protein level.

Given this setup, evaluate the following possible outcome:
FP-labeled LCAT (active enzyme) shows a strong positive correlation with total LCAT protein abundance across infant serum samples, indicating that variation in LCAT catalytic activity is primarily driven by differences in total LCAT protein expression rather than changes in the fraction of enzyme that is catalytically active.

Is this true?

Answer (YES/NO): NO